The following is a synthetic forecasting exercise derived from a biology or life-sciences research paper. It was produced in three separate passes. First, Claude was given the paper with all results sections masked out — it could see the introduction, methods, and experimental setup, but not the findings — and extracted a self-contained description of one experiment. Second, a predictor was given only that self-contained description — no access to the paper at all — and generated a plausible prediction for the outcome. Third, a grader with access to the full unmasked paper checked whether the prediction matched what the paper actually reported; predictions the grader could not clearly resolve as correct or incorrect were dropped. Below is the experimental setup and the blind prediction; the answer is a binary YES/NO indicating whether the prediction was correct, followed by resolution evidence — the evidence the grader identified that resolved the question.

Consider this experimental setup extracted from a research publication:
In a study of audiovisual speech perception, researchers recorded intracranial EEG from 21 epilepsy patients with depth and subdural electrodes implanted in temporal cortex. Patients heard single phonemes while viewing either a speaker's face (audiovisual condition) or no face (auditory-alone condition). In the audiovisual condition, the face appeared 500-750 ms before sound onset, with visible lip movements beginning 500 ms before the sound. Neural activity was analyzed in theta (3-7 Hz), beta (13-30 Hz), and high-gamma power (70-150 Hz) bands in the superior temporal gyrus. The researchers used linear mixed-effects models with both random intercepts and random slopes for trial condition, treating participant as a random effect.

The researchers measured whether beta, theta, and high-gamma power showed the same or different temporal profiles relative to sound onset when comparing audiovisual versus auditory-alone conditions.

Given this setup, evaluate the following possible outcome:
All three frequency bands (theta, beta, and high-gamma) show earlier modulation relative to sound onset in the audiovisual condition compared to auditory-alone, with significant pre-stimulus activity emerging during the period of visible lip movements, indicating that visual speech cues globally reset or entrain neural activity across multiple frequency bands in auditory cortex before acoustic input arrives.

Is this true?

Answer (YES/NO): NO